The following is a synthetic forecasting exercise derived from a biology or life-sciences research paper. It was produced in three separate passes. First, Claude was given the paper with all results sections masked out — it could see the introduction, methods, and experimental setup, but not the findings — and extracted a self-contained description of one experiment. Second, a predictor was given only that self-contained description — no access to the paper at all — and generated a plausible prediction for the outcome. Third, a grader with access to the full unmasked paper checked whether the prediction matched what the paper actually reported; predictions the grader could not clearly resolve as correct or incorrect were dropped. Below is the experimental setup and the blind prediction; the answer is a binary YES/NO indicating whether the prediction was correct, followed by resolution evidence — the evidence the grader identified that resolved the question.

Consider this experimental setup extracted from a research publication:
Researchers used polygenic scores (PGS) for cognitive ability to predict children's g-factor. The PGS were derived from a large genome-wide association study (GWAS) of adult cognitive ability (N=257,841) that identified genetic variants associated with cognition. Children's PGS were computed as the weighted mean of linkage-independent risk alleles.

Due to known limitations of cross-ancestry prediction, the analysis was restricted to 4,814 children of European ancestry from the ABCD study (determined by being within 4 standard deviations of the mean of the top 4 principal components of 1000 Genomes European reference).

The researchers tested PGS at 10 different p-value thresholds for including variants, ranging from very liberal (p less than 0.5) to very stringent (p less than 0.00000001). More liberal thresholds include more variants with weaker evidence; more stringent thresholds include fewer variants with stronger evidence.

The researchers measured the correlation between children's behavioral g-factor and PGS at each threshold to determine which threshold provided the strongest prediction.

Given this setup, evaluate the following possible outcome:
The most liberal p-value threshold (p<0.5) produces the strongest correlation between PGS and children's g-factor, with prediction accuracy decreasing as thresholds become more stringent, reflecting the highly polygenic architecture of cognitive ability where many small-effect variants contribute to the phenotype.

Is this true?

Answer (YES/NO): NO